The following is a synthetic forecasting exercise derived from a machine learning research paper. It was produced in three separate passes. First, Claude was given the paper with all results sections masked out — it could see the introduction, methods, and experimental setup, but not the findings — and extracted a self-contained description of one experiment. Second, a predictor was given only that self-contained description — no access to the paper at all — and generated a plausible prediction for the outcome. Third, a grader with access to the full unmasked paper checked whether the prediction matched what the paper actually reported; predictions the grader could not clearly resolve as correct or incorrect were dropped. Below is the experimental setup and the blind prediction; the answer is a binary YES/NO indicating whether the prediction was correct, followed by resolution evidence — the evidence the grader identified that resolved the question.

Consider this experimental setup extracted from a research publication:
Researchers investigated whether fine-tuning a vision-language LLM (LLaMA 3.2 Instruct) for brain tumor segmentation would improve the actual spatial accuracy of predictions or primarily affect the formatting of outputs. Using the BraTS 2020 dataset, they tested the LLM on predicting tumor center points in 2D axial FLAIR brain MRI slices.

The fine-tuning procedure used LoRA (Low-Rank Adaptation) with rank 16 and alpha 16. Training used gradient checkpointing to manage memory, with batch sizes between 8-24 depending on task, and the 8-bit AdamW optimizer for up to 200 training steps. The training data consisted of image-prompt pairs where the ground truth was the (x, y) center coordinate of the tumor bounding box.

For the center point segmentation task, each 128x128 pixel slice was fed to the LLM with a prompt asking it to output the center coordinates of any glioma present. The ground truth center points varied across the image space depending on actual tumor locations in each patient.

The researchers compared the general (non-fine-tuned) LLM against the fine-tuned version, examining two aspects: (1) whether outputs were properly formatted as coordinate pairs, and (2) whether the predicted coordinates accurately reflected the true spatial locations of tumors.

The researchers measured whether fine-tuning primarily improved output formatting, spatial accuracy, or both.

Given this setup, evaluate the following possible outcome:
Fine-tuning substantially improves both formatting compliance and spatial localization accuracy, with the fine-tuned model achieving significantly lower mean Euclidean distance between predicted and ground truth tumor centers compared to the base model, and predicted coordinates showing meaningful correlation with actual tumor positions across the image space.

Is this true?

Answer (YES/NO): NO